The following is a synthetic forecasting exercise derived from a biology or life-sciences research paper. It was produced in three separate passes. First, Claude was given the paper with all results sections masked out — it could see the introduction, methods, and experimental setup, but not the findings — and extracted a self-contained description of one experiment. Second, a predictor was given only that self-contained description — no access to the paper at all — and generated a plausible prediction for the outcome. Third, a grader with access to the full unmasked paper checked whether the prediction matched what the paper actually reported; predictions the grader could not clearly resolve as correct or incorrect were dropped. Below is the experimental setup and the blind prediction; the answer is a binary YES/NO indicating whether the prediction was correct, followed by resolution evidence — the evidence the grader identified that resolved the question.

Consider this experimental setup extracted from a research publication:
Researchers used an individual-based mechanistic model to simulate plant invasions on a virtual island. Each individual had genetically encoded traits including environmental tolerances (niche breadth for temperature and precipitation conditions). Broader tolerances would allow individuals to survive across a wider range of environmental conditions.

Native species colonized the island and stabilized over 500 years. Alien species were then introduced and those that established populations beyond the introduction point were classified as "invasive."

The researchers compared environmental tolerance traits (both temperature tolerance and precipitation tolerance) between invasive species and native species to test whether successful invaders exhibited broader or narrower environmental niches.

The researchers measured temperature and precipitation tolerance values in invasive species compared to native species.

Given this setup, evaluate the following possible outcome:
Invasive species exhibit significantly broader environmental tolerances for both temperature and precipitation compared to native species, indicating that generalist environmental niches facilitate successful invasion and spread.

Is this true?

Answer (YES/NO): YES